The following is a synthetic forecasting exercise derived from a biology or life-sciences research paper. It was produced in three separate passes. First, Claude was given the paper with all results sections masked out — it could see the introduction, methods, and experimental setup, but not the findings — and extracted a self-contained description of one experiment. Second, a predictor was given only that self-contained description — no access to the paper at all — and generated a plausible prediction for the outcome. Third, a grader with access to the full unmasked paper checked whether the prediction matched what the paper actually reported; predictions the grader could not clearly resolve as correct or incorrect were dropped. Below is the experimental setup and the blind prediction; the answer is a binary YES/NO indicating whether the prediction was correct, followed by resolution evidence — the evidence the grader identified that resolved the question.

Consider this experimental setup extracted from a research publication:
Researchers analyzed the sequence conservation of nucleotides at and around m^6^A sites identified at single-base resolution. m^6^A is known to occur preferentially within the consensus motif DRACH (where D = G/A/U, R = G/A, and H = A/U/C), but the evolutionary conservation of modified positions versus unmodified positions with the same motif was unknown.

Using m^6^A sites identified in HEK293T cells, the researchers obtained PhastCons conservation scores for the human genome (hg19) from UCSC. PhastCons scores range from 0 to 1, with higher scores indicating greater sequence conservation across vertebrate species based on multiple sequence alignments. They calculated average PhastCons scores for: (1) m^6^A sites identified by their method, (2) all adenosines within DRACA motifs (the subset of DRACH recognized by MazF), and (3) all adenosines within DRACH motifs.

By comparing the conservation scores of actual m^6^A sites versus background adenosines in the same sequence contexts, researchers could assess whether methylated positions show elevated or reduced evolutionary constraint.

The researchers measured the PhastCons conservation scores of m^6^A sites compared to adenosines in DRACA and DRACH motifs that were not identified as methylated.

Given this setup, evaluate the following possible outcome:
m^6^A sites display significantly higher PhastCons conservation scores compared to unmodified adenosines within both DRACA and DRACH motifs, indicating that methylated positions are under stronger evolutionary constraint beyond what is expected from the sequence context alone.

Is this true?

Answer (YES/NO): YES